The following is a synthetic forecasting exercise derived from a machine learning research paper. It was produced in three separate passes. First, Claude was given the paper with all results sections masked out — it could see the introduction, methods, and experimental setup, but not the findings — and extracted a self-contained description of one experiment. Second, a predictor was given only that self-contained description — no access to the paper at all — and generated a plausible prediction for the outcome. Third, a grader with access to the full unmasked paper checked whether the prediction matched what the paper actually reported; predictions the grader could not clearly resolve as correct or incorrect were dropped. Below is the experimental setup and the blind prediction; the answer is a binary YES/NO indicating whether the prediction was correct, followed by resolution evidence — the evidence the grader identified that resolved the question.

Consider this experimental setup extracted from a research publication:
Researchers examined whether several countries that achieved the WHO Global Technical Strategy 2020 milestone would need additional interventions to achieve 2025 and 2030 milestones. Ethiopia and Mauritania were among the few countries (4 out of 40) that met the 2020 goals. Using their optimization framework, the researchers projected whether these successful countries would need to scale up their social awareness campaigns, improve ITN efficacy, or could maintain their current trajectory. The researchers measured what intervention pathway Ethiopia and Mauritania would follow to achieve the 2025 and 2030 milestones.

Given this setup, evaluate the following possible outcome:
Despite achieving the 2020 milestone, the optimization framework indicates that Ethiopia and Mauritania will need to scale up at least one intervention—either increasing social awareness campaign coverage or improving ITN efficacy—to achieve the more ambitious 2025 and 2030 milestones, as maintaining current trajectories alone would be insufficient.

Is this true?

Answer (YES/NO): NO